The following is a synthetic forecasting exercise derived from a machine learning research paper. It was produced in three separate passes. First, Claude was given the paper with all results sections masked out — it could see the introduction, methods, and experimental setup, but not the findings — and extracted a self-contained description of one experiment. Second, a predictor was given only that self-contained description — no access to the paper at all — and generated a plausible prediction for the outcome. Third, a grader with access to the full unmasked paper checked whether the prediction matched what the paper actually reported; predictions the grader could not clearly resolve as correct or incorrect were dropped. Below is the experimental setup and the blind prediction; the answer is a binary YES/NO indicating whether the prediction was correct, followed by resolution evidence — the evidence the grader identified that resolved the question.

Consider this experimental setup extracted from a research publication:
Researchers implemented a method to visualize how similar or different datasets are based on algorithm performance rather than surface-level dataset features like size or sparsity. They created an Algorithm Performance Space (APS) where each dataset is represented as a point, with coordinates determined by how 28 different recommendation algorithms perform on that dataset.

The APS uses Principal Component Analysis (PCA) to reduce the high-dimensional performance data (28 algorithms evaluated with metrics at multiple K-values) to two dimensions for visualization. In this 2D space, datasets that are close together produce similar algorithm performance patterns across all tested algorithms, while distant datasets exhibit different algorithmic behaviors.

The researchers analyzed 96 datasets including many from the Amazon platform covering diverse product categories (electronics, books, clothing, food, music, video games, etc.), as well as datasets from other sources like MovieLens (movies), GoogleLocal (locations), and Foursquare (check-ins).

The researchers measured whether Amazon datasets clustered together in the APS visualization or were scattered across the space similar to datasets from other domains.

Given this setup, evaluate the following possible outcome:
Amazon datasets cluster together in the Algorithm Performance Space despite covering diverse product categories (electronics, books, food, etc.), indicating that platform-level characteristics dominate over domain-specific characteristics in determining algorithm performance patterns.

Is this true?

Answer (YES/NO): YES